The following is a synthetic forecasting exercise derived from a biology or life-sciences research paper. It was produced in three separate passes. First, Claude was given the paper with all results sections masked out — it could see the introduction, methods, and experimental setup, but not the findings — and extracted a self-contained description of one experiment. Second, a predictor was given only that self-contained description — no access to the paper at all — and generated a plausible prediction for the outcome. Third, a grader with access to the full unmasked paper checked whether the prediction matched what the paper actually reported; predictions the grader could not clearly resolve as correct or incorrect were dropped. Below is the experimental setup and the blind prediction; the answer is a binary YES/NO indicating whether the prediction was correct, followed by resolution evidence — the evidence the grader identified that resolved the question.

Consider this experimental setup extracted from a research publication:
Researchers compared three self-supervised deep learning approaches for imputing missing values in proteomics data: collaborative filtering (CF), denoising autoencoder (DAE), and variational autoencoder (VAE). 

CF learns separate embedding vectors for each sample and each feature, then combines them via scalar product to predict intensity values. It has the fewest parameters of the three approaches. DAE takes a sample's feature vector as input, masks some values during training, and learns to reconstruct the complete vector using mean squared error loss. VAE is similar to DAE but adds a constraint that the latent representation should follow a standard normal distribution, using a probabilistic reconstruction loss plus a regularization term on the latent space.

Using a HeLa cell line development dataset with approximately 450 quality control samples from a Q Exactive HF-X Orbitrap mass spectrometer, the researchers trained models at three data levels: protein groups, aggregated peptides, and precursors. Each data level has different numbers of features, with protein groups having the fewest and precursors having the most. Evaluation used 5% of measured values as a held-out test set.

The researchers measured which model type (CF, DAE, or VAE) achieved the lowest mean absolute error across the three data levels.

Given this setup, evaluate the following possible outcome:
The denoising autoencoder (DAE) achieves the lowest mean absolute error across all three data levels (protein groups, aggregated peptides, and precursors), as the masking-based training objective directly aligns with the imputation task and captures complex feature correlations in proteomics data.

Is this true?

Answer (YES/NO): NO